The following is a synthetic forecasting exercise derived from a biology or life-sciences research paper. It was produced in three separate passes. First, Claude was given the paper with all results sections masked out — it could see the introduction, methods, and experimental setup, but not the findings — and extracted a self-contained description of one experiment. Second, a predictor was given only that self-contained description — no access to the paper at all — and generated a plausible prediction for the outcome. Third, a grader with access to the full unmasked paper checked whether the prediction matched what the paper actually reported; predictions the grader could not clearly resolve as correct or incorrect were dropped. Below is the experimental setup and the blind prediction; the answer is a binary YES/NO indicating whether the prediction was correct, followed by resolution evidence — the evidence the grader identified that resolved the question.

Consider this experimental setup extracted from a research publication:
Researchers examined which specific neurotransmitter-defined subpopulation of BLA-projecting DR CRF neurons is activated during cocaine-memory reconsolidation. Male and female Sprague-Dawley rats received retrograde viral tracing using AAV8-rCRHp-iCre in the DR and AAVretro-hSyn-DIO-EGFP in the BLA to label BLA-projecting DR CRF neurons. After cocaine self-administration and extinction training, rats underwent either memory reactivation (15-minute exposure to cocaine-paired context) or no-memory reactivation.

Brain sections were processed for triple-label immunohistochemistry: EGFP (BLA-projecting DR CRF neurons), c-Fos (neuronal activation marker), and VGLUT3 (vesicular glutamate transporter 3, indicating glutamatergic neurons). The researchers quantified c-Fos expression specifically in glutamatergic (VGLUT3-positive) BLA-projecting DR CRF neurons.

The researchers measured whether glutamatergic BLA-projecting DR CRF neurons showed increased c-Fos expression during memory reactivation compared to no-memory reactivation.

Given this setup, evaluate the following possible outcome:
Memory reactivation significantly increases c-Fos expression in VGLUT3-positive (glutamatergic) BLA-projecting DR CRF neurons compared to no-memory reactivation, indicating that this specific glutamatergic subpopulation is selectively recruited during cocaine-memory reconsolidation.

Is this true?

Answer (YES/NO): YES